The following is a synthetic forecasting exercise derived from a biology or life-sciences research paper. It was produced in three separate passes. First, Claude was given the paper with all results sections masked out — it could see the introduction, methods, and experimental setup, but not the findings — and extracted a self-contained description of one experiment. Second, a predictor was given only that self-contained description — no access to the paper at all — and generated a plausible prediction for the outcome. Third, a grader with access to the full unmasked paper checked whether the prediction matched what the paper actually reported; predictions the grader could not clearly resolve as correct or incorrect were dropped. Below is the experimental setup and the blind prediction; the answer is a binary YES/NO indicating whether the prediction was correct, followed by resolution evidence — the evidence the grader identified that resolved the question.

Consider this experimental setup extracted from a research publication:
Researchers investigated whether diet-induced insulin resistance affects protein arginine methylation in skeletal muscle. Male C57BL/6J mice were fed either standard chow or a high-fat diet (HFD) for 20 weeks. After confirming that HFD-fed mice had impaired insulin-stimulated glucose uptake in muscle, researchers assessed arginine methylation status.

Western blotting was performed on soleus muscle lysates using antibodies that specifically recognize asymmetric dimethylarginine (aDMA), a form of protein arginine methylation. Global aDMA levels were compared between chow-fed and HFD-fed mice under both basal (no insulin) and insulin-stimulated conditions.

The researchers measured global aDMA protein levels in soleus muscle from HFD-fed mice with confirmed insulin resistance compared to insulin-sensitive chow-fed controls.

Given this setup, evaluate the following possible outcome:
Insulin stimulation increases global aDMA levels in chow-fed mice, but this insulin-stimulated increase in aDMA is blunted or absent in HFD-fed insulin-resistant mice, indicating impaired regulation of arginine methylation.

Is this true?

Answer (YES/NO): NO